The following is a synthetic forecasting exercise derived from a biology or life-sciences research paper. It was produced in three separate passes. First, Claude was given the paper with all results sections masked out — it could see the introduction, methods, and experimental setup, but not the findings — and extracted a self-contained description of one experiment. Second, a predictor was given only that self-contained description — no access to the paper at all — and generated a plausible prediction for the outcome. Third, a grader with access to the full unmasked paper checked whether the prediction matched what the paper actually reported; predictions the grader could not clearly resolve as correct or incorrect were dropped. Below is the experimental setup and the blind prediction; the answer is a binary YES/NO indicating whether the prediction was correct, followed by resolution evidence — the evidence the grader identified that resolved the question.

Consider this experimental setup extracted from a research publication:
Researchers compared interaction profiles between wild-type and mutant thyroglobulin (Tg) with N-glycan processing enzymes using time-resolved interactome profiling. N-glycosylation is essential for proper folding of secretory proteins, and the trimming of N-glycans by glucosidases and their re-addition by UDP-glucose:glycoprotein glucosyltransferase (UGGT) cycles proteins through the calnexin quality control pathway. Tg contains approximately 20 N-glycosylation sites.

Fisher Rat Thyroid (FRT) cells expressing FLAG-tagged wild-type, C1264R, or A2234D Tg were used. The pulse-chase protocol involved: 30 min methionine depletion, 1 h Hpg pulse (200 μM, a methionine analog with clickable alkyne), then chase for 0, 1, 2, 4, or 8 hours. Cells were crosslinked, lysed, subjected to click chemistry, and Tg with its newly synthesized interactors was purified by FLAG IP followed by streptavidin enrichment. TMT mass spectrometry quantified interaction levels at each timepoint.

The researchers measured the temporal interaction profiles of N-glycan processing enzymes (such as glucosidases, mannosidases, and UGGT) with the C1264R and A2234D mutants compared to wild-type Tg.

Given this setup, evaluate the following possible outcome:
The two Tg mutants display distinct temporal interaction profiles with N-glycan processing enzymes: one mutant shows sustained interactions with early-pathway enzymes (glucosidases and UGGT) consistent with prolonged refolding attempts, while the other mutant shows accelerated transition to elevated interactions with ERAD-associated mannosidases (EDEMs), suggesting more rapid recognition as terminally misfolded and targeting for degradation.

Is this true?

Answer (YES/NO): NO